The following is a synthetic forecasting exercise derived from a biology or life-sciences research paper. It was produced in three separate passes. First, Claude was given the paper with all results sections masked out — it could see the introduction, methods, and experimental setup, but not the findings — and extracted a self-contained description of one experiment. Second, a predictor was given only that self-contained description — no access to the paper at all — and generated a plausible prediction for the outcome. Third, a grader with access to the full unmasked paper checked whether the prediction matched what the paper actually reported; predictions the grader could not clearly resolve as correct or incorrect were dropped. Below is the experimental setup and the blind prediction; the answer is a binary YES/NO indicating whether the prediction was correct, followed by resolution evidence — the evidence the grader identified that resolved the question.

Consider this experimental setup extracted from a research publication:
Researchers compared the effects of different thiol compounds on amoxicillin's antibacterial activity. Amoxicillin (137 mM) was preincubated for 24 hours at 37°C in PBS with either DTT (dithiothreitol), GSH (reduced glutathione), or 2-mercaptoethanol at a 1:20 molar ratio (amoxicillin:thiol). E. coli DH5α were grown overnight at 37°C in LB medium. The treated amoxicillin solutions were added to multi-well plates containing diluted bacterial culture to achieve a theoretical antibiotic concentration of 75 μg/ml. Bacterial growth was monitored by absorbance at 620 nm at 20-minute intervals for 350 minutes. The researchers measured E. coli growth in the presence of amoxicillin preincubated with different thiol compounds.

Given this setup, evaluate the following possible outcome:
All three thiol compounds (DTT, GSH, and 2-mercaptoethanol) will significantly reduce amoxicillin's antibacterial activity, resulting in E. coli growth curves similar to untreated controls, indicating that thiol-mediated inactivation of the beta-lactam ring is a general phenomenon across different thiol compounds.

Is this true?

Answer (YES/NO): YES